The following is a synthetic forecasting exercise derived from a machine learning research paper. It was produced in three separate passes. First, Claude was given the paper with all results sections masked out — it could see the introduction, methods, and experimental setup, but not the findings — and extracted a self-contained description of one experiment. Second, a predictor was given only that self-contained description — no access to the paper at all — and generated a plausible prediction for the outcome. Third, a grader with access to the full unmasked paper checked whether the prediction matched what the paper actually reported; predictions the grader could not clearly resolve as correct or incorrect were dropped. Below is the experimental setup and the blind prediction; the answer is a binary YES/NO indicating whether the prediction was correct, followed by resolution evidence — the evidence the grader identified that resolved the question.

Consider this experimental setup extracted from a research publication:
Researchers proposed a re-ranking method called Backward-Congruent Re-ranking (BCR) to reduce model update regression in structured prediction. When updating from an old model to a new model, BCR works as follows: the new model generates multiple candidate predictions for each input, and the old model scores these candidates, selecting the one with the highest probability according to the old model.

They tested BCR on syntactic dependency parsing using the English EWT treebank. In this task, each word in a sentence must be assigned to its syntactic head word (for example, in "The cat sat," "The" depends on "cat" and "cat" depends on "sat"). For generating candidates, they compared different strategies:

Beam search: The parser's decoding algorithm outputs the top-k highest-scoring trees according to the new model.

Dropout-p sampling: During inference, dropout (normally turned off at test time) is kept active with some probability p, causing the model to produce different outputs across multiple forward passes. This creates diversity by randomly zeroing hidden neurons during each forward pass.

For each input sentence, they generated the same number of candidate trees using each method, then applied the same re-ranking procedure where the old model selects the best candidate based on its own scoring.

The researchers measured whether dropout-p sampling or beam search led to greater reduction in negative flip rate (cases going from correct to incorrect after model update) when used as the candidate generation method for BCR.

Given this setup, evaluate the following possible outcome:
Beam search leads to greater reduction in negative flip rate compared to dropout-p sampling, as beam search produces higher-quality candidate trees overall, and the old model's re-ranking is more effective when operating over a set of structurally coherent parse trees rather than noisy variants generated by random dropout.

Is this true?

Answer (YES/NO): NO